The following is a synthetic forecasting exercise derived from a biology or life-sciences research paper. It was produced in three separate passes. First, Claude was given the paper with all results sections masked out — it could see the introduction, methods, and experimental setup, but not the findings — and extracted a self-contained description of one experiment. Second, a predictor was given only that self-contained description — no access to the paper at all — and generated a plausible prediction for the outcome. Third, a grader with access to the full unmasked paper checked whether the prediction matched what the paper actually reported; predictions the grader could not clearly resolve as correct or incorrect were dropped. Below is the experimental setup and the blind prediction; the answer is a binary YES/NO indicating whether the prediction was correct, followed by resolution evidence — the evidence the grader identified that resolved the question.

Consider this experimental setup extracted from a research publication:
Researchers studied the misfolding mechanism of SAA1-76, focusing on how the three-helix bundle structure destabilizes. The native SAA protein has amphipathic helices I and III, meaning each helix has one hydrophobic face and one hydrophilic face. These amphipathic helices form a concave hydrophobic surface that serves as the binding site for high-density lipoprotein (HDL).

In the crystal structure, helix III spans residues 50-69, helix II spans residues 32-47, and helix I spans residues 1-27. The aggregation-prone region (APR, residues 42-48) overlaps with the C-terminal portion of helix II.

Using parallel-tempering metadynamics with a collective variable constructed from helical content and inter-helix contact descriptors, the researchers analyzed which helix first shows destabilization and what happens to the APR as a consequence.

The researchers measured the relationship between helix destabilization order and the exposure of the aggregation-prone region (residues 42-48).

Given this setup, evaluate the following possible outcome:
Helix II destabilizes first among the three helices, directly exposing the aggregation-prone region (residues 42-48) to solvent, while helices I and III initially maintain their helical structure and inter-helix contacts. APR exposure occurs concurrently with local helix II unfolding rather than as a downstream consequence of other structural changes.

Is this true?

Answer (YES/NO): NO